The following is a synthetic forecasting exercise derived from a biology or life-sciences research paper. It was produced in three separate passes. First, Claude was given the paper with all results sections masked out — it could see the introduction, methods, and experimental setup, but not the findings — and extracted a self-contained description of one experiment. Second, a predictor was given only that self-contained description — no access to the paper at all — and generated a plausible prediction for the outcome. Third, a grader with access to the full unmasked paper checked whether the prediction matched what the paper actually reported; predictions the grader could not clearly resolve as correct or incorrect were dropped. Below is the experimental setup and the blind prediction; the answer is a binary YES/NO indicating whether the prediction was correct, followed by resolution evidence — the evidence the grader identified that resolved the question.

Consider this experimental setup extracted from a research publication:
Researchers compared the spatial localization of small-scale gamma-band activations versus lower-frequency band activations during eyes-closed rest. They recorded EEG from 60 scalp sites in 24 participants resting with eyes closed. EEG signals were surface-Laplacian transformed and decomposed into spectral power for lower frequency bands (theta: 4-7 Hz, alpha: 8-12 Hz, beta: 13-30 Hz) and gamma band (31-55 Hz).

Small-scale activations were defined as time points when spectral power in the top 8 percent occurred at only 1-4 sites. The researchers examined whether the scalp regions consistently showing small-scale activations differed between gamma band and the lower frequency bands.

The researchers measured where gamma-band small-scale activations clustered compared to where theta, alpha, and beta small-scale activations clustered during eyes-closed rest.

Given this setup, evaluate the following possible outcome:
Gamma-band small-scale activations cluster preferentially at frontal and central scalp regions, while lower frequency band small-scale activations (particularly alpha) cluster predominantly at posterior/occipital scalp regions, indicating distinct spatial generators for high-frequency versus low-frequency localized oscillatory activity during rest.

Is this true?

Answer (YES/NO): NO